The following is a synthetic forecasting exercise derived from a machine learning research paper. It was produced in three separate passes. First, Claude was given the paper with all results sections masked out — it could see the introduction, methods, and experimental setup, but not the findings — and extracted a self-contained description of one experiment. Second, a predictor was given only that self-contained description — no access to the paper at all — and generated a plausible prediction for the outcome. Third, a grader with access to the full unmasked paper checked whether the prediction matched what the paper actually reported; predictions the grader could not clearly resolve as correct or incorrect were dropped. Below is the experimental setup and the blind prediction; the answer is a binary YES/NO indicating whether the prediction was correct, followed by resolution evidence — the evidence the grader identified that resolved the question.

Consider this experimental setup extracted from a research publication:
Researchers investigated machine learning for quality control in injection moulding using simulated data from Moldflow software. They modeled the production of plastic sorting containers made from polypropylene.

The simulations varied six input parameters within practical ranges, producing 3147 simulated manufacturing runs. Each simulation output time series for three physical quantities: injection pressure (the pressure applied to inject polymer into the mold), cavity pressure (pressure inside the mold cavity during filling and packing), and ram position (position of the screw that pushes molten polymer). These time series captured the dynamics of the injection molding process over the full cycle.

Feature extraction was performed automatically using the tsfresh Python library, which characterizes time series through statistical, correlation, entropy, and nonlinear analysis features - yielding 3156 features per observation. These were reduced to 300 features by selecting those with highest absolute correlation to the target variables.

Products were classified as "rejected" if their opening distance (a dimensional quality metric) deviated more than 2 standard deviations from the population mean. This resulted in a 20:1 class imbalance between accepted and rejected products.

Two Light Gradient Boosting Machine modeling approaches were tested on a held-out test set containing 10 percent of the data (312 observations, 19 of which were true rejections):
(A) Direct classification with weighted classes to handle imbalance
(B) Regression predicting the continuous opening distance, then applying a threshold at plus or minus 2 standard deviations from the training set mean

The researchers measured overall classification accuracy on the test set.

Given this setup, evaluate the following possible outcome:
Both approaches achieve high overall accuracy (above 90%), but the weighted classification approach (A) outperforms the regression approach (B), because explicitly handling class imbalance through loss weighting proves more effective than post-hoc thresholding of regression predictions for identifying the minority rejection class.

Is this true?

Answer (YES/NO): NO